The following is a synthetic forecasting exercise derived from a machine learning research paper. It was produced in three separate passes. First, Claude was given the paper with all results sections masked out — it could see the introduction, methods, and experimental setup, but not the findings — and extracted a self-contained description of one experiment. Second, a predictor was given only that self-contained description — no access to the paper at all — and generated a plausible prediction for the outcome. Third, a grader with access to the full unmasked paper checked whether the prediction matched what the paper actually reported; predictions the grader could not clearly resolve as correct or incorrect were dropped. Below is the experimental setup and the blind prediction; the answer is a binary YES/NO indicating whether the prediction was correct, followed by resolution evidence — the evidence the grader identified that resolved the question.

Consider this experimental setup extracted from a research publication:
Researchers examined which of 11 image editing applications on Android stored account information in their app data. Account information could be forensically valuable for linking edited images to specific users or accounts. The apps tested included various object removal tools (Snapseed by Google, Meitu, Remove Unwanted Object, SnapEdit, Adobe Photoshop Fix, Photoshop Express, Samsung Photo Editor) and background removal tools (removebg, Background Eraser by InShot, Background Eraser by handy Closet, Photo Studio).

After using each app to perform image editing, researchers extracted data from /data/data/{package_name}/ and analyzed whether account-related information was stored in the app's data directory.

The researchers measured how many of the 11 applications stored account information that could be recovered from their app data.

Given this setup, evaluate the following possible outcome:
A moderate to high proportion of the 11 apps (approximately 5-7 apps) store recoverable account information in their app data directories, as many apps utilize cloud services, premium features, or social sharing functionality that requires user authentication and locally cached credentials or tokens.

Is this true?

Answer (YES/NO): NO